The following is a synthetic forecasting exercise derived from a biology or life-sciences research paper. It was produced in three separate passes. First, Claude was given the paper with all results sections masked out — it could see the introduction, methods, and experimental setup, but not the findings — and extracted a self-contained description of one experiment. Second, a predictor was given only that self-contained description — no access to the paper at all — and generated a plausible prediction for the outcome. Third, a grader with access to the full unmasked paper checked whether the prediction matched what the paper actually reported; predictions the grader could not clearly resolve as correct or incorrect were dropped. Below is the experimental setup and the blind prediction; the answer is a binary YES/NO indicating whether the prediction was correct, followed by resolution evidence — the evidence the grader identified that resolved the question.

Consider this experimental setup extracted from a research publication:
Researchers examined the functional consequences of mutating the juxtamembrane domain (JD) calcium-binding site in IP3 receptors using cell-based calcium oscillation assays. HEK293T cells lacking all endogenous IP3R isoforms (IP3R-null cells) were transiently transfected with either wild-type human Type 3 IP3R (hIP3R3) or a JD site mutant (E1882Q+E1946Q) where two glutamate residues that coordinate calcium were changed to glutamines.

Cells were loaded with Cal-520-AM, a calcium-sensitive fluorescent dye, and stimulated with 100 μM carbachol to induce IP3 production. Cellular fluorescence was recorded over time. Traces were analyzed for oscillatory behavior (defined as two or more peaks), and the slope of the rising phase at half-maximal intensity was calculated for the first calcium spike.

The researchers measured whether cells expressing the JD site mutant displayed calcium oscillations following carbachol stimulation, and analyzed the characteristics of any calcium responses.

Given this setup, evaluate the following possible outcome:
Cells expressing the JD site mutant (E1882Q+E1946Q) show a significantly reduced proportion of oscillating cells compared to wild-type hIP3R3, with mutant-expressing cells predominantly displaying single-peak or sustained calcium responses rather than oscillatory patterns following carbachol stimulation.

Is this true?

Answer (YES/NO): YES